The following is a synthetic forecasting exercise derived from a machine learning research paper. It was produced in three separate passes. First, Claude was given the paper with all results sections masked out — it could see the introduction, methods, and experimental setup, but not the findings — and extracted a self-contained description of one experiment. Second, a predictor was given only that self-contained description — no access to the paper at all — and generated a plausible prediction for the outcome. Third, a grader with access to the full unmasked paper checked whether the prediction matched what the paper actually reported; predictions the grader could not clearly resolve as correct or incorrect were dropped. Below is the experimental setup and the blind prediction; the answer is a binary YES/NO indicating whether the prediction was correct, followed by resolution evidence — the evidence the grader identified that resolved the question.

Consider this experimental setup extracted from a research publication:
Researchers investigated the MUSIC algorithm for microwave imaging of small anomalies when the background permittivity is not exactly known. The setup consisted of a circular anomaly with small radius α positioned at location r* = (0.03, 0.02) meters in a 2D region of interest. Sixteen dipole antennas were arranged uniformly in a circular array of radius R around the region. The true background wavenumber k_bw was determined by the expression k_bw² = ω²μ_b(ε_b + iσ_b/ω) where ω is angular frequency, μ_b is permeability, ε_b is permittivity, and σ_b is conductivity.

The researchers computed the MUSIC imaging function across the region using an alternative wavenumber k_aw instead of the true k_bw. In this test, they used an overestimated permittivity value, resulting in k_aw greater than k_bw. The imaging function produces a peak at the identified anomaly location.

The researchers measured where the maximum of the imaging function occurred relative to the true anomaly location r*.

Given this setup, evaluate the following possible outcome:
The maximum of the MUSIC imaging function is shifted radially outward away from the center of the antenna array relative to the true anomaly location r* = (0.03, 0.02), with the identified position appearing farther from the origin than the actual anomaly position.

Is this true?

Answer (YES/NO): NO